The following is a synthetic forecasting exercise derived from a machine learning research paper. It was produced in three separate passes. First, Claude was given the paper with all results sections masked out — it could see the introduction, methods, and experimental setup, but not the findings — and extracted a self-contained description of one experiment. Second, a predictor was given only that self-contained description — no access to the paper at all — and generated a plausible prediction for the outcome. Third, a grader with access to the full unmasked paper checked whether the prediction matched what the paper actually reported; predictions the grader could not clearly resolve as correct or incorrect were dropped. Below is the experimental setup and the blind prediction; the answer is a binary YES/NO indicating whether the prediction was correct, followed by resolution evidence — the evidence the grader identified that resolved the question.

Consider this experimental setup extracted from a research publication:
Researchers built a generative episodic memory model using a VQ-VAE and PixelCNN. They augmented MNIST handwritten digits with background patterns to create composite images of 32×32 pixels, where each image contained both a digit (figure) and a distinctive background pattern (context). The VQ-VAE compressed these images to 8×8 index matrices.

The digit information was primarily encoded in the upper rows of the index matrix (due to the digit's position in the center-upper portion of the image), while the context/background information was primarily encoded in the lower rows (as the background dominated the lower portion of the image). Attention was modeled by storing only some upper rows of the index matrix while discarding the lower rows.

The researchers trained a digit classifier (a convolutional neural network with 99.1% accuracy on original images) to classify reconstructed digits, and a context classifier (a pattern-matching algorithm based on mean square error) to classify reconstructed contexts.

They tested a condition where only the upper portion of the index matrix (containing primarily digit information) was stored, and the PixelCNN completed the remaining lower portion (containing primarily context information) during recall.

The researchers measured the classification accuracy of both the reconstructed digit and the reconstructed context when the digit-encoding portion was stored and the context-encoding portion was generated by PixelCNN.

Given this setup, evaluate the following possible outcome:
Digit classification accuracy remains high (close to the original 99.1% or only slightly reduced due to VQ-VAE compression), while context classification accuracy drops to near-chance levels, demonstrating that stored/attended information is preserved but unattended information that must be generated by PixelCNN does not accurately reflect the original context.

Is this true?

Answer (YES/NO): NO